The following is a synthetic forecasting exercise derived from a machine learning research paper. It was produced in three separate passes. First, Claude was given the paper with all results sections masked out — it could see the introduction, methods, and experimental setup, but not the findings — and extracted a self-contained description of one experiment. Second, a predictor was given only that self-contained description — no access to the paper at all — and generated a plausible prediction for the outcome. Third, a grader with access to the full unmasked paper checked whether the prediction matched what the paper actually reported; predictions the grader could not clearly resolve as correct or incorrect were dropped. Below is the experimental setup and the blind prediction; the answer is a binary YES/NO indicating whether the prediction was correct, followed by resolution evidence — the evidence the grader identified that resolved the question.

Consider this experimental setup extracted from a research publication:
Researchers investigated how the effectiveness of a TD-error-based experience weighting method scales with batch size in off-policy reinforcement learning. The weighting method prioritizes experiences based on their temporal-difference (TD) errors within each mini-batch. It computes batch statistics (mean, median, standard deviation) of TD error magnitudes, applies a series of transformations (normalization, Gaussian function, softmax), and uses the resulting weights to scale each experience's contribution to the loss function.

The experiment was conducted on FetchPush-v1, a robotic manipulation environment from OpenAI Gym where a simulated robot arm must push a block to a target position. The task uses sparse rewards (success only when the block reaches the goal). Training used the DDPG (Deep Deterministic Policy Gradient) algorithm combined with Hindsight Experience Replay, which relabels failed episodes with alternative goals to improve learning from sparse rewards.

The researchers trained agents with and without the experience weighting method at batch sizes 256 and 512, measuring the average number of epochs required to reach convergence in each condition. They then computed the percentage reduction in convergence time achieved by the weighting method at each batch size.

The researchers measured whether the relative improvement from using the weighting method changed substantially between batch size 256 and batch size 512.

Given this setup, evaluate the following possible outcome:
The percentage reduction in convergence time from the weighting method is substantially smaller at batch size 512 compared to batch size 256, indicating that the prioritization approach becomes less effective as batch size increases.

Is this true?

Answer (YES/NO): NO